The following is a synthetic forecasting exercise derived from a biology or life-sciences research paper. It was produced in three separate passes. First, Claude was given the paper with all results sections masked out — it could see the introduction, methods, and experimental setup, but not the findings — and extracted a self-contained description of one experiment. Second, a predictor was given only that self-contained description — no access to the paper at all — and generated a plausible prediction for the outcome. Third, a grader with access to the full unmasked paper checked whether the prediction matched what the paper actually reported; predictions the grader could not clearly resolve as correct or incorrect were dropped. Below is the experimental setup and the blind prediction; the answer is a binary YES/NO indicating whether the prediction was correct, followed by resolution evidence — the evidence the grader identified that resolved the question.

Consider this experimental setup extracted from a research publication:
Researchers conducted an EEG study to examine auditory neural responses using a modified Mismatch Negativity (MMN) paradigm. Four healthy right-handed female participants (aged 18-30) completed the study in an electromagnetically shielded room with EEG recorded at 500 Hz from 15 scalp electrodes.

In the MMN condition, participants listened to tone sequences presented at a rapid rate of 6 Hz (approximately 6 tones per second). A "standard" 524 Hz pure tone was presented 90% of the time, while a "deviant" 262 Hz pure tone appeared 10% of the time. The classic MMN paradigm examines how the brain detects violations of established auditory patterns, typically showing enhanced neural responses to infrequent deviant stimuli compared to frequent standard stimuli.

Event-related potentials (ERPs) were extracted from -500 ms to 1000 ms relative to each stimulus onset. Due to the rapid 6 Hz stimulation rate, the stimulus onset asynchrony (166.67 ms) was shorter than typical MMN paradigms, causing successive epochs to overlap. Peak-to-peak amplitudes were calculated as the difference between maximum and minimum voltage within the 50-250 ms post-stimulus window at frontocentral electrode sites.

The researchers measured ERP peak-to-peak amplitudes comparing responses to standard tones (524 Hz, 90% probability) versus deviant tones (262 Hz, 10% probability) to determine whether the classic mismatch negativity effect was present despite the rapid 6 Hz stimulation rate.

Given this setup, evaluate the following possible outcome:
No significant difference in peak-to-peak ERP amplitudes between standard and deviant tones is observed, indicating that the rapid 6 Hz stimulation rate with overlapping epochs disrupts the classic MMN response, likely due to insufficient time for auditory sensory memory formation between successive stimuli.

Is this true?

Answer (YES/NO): NO